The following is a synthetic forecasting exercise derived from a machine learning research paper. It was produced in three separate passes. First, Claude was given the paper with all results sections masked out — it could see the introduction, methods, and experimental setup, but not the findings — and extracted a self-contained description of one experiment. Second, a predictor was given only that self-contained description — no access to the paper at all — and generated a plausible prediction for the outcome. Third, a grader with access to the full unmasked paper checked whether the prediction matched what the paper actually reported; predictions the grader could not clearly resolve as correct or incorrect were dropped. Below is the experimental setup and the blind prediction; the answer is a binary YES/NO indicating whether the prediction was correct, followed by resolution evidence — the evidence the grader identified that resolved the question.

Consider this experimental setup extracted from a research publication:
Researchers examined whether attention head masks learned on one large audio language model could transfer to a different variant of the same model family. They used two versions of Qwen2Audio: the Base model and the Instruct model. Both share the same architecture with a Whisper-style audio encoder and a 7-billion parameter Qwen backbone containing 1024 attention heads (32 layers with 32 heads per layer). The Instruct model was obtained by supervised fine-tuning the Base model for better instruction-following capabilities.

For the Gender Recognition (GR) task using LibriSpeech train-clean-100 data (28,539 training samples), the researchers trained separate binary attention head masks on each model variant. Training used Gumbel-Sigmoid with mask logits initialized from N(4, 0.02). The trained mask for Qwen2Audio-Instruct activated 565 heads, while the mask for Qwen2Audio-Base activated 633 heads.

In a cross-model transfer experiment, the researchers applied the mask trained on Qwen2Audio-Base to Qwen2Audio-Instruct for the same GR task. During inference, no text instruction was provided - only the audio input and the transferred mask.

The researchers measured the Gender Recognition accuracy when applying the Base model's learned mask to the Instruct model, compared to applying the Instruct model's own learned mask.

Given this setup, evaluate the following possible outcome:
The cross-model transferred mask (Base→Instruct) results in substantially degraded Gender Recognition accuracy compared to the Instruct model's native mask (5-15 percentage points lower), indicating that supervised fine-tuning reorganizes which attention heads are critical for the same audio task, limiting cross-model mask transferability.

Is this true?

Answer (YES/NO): NO